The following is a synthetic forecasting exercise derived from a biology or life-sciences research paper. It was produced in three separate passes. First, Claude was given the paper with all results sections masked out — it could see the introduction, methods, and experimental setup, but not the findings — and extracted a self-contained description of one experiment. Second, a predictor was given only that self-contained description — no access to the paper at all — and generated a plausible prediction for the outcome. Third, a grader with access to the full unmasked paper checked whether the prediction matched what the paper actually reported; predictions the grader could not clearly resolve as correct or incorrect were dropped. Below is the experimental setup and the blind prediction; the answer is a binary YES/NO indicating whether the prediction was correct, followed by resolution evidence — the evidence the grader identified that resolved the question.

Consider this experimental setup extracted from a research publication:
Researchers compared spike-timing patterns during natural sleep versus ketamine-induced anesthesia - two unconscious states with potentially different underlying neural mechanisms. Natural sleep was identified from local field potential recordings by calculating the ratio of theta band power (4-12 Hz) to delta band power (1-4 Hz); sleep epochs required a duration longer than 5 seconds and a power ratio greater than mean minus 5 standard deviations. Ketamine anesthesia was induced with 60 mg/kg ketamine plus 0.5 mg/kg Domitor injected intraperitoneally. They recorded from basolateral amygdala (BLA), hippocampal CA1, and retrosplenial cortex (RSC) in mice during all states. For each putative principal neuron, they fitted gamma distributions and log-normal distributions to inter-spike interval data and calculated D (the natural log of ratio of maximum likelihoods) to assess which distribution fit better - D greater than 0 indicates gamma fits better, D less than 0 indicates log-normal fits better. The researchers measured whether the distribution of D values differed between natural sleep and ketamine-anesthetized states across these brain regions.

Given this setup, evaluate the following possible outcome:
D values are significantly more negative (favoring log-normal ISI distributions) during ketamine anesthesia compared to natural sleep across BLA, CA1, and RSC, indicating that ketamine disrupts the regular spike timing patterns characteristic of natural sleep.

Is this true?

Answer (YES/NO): NO